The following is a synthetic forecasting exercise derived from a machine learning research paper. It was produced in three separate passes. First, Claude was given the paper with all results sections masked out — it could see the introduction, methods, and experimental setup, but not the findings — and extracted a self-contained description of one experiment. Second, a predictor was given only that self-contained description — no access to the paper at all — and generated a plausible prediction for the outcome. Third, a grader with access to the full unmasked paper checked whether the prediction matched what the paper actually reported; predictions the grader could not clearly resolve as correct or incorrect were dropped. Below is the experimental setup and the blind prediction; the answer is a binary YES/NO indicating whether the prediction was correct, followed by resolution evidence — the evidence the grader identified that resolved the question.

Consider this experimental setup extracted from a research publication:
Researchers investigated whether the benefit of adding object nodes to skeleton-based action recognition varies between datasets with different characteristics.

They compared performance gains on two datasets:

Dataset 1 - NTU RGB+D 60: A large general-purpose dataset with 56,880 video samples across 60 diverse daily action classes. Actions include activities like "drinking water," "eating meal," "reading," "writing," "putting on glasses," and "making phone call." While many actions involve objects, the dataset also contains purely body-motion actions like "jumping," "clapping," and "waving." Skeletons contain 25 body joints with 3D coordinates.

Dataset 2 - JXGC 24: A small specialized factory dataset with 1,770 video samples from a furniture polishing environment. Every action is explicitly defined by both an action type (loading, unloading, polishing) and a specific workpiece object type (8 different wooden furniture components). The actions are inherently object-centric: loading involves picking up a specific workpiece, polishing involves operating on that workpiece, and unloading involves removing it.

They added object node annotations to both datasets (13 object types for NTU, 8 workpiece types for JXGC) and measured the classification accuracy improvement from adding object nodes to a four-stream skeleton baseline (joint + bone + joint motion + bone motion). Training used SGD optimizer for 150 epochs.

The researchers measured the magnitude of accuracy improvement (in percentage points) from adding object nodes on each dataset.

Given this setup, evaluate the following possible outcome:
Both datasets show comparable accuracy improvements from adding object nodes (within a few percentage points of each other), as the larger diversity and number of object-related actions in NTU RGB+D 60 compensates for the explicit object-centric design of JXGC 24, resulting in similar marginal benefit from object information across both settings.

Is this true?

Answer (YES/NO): NO